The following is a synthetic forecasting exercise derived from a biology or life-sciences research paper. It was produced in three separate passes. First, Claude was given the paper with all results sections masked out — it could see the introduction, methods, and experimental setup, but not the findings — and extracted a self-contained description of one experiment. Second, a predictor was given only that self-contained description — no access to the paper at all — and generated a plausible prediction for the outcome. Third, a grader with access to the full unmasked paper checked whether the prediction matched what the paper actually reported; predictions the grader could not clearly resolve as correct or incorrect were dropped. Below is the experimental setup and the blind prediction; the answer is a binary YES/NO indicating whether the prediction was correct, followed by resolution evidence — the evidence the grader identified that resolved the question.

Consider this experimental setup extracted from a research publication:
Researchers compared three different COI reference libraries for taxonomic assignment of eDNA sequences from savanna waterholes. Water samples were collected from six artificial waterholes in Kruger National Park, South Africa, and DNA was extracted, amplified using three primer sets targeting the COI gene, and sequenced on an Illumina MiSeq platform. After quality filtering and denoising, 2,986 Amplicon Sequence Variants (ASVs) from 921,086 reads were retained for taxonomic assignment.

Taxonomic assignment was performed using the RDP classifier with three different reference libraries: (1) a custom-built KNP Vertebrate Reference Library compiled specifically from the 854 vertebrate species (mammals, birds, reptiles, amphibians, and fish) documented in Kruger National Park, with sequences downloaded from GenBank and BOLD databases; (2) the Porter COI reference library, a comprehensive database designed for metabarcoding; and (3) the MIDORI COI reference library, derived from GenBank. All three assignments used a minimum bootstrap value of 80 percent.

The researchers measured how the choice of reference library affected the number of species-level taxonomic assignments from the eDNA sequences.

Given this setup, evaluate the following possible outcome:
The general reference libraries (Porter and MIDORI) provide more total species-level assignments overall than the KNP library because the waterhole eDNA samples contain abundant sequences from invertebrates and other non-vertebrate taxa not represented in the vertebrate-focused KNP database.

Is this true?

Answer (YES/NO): NO